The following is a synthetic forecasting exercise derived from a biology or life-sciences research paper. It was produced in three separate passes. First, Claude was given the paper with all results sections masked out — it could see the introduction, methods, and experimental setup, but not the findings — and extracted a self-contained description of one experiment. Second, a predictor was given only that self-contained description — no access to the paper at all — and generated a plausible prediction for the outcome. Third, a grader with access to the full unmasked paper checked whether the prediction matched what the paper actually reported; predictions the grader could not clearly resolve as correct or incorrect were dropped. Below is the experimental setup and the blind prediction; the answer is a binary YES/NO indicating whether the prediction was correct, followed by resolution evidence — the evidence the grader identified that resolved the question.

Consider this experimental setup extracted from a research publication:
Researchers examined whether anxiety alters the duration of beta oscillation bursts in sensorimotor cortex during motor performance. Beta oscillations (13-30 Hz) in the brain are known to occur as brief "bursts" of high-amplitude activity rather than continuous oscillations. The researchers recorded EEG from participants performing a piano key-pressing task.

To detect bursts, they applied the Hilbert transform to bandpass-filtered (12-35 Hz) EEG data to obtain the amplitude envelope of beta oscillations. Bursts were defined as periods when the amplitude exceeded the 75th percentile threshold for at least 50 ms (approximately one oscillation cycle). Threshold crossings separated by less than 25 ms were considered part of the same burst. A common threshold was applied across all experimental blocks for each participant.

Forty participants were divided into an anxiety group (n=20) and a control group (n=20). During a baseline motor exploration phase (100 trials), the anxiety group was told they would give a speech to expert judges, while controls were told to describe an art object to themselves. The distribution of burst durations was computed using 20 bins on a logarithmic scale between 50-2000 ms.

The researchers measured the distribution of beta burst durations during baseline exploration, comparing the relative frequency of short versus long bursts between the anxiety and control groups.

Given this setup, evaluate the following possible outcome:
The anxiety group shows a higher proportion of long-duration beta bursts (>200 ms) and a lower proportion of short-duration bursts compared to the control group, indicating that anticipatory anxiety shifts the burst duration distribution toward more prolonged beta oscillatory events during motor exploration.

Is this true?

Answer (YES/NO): YES